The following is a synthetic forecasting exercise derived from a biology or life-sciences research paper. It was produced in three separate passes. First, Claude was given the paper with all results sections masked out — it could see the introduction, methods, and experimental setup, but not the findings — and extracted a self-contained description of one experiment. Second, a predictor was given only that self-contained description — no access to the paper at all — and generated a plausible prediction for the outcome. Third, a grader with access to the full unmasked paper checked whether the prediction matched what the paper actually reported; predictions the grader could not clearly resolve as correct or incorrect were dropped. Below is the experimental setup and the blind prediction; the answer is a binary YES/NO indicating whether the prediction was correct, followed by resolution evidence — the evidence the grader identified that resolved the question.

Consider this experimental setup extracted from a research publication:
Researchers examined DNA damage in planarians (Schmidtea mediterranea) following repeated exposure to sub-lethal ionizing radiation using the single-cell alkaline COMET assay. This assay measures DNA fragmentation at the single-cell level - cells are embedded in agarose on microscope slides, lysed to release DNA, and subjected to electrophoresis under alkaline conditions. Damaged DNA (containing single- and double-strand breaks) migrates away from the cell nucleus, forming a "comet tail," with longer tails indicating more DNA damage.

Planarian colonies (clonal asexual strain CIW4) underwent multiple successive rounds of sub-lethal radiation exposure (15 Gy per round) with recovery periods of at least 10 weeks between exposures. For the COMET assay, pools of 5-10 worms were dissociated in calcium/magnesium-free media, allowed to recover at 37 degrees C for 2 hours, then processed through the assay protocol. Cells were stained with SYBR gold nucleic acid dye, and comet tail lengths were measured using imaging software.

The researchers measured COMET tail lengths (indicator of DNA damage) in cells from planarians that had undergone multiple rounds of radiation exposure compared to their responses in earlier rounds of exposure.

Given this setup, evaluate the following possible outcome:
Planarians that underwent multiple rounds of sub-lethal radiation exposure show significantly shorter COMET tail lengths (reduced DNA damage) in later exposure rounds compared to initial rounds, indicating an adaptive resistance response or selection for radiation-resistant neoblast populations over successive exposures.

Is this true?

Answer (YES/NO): YES